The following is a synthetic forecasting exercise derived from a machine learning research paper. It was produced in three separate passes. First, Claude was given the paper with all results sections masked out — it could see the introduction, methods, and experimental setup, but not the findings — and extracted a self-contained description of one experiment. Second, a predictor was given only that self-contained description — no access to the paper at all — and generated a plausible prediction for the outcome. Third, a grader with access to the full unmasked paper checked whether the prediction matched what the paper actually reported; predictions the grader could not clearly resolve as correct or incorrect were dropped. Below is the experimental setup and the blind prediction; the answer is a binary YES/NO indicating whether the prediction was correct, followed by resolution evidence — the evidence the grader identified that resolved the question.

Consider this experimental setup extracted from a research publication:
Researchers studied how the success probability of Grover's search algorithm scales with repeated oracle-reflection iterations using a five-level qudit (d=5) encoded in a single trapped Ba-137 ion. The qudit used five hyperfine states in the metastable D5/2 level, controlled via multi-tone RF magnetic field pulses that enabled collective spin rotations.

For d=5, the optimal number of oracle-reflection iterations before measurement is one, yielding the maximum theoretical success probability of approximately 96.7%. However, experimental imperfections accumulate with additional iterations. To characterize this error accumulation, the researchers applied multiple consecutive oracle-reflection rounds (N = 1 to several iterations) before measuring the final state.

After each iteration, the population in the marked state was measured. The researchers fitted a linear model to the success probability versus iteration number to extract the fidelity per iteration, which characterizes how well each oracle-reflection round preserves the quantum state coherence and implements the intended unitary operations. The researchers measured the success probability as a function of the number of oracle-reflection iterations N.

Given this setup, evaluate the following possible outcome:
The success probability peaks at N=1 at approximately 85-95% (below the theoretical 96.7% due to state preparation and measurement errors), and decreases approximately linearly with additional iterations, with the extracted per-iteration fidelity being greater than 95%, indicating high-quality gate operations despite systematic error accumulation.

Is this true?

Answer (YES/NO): NO